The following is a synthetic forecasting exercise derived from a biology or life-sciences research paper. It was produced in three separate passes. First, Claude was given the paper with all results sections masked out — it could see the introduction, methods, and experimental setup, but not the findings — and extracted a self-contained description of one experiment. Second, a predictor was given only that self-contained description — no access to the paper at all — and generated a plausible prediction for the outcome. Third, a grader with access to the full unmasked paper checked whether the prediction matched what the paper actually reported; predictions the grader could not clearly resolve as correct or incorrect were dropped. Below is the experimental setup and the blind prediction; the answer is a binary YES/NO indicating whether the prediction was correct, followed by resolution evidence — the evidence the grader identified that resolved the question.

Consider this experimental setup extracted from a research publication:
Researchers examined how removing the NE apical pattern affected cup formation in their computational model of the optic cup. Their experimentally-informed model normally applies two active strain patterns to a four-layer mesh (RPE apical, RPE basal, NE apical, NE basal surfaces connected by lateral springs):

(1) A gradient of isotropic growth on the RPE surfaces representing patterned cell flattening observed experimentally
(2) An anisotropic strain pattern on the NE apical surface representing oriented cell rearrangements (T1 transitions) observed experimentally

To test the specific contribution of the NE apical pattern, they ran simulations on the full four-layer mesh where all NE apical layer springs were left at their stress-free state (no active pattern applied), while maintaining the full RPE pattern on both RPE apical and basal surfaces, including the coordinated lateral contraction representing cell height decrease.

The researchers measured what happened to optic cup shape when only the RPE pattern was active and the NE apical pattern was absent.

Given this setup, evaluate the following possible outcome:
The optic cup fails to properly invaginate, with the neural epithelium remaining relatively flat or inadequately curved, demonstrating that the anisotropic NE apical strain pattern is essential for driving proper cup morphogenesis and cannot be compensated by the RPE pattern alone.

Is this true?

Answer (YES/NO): YES